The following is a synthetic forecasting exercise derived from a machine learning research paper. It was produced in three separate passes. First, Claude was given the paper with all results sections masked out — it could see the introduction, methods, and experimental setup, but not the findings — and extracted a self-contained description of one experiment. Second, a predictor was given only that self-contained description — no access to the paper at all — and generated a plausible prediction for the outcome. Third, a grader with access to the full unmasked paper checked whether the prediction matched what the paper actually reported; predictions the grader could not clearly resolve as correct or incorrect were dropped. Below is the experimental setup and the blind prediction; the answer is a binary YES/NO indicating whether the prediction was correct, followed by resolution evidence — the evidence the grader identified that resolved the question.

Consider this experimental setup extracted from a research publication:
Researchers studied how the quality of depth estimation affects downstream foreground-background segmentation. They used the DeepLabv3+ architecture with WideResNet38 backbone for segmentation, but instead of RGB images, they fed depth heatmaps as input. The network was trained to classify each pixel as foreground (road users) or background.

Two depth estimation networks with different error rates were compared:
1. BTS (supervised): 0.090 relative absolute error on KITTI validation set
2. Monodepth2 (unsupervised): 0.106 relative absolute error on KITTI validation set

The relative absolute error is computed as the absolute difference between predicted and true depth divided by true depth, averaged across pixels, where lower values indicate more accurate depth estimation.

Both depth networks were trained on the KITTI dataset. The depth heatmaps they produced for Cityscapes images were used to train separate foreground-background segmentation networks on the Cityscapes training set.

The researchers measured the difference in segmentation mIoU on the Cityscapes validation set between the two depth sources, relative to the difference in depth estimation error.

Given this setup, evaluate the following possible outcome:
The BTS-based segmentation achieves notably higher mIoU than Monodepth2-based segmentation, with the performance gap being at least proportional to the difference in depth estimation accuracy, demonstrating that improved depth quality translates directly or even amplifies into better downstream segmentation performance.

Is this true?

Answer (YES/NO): NO